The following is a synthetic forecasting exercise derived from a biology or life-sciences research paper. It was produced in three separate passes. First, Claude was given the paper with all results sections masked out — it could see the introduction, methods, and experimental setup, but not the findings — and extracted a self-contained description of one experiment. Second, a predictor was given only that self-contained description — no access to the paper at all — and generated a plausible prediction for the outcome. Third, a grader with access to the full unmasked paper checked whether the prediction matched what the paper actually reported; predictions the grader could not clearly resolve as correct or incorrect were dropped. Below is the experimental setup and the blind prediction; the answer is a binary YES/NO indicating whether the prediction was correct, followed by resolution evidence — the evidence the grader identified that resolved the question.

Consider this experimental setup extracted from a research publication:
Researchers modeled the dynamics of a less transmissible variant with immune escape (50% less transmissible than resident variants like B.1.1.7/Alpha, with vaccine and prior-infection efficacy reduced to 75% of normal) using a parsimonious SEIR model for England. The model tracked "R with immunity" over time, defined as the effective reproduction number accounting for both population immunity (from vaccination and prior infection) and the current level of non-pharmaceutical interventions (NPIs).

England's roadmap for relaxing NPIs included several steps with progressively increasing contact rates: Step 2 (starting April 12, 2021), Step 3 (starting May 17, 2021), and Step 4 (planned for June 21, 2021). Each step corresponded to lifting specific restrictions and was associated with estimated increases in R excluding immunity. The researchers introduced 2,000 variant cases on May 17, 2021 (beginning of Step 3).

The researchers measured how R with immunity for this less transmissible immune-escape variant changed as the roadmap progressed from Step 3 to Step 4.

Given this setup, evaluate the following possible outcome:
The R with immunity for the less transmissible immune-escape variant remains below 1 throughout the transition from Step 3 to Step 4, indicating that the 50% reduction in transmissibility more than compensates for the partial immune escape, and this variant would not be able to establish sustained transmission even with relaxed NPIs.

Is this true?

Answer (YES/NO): NO